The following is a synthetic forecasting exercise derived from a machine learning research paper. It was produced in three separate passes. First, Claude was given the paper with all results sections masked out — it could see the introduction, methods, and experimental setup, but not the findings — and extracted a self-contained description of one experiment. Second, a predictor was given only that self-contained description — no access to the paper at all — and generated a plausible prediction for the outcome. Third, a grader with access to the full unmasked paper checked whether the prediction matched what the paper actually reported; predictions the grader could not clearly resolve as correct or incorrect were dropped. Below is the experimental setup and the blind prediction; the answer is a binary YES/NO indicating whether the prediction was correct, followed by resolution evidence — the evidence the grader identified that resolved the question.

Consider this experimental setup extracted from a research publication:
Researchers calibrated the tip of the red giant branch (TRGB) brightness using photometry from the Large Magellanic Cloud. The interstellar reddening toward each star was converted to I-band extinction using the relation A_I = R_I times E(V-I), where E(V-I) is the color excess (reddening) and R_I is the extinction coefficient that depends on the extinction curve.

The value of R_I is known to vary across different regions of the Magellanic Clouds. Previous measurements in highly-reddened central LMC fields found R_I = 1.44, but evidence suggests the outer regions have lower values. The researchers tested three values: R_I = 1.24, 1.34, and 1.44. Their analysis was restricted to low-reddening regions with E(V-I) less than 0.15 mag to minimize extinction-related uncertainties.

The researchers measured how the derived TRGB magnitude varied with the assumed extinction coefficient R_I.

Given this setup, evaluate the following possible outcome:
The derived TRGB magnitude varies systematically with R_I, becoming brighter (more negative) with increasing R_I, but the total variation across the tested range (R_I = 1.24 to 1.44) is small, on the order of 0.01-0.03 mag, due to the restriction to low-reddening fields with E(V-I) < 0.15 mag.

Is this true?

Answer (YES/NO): YES